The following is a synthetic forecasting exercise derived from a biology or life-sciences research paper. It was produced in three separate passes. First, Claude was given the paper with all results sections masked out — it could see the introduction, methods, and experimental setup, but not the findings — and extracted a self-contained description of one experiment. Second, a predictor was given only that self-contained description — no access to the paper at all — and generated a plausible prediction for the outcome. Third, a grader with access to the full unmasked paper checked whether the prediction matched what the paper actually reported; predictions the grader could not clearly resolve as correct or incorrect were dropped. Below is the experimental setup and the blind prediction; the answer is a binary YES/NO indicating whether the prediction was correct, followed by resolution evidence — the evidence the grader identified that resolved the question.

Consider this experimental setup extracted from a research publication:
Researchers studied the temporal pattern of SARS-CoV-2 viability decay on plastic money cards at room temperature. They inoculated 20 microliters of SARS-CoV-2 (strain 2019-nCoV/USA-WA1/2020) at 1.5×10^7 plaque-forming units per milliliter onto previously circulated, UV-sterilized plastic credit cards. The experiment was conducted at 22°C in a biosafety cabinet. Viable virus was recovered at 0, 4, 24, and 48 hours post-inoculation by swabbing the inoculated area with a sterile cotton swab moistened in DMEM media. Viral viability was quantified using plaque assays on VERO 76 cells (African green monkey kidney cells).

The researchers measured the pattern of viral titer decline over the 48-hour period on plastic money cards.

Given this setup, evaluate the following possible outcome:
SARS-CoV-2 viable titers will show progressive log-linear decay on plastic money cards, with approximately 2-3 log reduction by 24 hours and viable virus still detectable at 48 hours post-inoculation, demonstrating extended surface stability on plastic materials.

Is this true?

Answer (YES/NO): NO